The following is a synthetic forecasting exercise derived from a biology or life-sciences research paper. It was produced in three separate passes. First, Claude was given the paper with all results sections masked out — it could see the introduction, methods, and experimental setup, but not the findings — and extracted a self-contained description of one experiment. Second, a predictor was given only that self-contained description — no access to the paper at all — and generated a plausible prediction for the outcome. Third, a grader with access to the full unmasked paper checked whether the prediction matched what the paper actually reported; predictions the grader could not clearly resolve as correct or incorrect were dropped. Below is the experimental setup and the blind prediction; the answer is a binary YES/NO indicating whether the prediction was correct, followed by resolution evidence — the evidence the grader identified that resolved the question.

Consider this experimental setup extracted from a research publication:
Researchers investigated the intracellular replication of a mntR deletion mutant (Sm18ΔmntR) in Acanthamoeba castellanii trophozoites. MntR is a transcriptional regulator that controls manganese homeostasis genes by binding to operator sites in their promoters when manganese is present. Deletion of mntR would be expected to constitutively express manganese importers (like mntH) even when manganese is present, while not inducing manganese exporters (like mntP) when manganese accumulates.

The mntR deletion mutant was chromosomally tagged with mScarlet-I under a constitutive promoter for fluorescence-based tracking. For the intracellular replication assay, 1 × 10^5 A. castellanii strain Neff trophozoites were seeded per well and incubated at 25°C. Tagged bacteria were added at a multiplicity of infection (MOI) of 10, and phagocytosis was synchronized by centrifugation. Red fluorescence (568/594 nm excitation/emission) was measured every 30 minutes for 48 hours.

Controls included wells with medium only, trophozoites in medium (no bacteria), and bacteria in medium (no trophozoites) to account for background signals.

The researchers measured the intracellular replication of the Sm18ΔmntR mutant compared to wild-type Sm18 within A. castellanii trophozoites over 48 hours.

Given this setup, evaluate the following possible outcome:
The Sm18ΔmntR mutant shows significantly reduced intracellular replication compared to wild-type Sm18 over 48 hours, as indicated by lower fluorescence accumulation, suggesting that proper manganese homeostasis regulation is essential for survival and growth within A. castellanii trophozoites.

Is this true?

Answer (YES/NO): NO